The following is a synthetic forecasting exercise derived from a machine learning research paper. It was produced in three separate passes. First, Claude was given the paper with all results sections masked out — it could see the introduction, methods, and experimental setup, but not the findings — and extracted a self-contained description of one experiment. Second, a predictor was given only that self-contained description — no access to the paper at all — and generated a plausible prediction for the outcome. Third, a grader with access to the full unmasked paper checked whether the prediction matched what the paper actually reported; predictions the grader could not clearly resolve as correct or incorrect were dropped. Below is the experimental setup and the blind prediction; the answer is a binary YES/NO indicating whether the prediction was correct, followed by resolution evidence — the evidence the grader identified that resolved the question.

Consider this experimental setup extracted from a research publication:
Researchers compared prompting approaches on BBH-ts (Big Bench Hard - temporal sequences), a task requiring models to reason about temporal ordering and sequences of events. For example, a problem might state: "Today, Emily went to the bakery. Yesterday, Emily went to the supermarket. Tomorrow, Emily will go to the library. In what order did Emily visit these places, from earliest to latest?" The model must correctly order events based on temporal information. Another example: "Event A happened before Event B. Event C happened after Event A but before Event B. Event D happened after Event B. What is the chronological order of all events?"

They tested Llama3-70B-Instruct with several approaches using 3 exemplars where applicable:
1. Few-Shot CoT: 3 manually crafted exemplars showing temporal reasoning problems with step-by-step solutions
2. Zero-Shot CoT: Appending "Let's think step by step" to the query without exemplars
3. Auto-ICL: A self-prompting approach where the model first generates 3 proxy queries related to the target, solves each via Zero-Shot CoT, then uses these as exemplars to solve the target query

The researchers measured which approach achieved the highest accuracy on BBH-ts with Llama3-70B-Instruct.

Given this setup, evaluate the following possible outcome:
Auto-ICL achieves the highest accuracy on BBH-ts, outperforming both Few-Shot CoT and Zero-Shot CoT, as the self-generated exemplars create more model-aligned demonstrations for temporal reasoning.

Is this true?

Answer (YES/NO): NO